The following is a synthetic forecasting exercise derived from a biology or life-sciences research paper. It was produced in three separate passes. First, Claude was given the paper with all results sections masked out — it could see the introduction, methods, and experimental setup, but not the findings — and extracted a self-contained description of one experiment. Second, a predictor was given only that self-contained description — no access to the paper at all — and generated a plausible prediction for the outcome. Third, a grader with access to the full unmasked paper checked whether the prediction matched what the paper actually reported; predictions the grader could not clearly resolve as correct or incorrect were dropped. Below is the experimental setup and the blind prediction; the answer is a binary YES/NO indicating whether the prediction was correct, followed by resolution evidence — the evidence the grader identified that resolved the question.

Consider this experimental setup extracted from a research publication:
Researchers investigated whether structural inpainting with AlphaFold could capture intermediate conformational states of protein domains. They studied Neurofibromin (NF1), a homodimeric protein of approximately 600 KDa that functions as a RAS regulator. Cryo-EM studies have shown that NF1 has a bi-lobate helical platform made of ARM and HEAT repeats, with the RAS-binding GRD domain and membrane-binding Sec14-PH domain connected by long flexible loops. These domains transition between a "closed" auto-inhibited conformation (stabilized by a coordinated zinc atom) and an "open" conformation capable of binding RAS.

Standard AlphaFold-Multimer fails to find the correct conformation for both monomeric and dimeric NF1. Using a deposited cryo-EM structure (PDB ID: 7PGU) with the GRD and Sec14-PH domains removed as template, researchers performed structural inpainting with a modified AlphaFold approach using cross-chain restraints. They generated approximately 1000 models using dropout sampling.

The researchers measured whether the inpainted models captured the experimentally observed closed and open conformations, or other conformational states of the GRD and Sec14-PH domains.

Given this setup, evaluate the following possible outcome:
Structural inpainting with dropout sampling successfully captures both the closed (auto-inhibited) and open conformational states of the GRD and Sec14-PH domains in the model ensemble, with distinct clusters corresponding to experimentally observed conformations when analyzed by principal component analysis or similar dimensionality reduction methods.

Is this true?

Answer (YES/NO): NO